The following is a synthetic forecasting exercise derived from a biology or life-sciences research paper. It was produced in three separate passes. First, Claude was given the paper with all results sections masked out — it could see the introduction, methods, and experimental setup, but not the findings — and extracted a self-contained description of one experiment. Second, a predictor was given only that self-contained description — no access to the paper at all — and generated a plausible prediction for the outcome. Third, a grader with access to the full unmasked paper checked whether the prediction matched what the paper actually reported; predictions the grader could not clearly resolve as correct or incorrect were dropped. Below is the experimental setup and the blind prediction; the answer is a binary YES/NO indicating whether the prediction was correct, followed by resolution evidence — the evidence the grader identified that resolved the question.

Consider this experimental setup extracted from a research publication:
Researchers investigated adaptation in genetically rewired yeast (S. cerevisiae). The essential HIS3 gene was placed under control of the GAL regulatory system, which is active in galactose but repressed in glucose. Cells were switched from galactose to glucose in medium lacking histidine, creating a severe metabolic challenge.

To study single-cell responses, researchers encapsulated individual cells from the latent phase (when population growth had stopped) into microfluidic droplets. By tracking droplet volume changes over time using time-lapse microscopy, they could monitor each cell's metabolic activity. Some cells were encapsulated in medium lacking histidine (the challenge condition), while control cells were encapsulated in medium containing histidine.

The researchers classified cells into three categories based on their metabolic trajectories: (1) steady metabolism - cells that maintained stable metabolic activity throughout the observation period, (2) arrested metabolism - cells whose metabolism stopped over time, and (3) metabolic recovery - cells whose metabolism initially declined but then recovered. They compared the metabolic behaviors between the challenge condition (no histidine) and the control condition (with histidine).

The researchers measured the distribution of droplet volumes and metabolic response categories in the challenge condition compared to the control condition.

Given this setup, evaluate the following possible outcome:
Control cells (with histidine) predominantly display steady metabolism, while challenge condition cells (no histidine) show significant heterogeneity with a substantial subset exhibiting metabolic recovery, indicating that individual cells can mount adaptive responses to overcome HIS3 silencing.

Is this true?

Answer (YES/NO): NO